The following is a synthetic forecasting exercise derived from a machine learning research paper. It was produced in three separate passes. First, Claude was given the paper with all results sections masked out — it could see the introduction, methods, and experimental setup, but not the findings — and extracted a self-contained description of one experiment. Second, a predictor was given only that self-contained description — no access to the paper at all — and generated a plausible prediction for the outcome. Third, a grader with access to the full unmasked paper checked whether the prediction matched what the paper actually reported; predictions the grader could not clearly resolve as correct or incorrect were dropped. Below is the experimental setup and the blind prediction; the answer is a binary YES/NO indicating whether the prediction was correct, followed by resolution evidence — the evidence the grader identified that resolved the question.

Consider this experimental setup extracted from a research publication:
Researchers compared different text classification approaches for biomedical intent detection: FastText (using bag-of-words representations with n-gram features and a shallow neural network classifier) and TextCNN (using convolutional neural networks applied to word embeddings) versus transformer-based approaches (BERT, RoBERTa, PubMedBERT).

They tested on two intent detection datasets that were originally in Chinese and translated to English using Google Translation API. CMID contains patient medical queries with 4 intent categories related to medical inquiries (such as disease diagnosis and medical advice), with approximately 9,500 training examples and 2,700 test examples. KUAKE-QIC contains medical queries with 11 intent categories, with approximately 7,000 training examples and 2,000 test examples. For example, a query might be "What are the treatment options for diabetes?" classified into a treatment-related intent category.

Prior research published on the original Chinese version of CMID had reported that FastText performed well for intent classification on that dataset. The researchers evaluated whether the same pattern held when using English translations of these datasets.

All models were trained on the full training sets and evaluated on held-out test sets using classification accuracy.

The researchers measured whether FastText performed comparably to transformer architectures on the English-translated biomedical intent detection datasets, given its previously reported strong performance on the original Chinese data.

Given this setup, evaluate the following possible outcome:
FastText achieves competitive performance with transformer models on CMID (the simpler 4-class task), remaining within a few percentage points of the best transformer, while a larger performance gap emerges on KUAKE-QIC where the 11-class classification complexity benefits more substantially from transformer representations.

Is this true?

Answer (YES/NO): YES